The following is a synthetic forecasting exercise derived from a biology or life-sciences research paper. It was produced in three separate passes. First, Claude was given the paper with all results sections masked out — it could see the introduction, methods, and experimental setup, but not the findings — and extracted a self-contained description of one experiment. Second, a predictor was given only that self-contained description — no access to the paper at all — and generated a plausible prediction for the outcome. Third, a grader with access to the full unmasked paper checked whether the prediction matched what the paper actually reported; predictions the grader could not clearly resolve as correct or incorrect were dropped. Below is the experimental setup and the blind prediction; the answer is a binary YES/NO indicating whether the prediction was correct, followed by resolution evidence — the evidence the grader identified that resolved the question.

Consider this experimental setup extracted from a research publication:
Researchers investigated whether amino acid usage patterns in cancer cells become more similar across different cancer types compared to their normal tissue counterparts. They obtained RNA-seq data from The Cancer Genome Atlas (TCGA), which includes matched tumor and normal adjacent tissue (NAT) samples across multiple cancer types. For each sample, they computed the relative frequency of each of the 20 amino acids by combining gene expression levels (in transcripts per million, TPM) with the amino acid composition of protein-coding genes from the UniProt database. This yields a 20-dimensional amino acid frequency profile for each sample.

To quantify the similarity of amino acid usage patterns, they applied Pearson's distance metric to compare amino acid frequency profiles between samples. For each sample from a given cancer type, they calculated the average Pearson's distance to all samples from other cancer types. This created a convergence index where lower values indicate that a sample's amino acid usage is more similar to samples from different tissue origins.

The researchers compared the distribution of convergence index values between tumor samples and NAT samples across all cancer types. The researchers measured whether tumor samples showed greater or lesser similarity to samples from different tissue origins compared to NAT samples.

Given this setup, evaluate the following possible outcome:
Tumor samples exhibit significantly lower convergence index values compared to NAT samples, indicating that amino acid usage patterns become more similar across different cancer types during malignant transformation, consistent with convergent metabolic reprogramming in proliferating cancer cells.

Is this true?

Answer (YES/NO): YES